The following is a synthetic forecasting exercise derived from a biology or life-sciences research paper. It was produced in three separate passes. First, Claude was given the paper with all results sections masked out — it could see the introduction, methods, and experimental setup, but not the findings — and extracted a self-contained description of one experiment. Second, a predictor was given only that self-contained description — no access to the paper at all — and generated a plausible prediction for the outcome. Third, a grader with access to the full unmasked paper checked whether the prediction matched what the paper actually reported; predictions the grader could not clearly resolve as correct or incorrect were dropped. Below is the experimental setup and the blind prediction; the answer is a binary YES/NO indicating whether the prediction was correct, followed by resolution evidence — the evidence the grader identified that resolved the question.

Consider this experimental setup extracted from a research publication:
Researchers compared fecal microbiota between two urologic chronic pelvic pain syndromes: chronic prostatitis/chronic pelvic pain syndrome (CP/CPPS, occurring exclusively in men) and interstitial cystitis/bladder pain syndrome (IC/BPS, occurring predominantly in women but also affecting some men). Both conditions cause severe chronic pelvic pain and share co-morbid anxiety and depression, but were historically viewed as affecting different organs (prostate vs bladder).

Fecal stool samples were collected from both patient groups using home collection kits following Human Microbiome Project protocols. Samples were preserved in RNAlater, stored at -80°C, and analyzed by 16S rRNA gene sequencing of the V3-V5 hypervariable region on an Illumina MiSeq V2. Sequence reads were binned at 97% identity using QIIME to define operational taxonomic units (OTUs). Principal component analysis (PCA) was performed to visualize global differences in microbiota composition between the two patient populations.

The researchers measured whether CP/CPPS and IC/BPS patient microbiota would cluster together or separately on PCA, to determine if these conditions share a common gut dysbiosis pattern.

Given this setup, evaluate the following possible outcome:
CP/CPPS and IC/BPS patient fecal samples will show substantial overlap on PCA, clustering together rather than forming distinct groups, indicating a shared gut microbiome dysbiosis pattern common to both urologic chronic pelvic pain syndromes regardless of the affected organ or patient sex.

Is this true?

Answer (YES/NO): NO